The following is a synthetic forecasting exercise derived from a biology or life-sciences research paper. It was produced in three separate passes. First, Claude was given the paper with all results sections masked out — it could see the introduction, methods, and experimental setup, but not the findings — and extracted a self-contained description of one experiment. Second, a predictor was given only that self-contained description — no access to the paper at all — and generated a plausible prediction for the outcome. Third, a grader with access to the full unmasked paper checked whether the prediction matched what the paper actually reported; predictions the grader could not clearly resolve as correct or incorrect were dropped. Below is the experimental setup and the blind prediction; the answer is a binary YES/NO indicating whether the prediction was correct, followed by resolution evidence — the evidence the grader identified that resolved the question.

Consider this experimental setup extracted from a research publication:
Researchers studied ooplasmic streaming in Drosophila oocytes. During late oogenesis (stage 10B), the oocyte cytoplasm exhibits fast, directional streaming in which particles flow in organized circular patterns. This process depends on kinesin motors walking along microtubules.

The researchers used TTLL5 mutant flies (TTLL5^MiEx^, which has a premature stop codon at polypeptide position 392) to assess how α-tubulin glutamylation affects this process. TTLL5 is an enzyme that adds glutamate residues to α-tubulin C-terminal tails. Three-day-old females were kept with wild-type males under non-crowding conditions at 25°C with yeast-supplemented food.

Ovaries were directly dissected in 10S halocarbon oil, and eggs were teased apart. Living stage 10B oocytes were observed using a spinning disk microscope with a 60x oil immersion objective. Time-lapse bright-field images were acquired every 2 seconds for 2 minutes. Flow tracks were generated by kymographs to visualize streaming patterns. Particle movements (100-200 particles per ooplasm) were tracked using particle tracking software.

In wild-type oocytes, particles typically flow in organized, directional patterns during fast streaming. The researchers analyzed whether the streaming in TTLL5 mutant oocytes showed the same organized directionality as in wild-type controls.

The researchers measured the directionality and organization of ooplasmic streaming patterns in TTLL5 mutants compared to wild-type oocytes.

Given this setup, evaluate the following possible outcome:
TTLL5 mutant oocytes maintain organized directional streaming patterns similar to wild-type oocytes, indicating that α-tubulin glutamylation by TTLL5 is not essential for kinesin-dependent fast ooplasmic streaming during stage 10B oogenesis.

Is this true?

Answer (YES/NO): NO